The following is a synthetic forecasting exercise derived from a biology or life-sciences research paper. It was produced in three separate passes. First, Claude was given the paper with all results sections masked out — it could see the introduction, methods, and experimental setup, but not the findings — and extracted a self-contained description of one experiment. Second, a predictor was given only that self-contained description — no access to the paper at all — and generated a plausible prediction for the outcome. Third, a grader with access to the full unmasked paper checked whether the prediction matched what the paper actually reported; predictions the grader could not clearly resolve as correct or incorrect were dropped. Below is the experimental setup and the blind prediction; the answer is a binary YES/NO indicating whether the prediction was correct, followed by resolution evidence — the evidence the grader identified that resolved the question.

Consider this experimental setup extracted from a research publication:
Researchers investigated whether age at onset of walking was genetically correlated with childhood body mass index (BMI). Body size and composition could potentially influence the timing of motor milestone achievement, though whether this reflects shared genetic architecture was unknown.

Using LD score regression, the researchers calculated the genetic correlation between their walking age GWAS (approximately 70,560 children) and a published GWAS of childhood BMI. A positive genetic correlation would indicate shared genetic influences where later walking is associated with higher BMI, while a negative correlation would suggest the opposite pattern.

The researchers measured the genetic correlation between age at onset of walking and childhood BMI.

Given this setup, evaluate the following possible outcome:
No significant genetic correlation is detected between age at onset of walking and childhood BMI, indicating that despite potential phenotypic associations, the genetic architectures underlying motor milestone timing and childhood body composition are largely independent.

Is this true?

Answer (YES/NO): NO